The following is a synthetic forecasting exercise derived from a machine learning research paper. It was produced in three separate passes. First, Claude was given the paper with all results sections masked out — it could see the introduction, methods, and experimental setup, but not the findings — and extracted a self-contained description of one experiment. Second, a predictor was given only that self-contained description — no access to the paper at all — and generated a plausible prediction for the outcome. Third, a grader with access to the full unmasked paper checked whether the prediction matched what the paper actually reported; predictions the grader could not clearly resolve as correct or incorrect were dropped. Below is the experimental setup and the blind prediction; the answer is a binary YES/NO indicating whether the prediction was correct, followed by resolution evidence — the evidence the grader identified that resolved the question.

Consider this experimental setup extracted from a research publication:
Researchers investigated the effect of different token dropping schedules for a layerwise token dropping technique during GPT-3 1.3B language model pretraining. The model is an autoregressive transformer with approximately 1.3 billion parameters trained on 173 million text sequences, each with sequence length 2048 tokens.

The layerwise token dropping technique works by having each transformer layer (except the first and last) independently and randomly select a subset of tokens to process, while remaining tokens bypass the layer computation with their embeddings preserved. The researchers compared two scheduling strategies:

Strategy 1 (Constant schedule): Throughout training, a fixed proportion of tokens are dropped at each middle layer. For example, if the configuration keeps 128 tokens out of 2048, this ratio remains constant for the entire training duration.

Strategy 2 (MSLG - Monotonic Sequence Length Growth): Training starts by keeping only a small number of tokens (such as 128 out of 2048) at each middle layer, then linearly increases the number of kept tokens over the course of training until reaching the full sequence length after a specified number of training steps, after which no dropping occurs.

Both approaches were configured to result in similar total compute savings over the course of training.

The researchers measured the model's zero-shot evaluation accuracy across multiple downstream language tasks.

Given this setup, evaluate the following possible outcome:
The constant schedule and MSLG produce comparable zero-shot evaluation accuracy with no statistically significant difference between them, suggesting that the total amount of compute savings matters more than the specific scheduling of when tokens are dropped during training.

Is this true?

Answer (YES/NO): NO